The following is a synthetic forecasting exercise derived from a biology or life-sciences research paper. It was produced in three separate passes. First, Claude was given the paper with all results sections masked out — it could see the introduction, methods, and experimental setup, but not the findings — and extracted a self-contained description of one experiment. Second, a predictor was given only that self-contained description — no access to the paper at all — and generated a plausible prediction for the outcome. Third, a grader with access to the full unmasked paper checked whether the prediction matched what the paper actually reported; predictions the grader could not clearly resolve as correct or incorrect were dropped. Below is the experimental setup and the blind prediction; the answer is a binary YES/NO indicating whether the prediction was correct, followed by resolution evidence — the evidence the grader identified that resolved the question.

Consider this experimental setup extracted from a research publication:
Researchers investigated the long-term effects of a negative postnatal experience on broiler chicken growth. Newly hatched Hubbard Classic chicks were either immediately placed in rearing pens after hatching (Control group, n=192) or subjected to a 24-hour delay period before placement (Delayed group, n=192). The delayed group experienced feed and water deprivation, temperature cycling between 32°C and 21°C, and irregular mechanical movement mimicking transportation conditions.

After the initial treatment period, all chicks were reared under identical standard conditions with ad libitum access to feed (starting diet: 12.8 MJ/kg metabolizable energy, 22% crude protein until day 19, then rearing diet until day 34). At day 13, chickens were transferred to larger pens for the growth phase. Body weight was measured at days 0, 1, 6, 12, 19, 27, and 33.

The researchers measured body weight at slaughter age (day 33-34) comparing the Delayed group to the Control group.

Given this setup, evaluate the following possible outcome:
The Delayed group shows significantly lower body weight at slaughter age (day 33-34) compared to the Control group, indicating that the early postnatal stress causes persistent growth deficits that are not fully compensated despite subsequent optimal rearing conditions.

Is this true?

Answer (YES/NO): YES